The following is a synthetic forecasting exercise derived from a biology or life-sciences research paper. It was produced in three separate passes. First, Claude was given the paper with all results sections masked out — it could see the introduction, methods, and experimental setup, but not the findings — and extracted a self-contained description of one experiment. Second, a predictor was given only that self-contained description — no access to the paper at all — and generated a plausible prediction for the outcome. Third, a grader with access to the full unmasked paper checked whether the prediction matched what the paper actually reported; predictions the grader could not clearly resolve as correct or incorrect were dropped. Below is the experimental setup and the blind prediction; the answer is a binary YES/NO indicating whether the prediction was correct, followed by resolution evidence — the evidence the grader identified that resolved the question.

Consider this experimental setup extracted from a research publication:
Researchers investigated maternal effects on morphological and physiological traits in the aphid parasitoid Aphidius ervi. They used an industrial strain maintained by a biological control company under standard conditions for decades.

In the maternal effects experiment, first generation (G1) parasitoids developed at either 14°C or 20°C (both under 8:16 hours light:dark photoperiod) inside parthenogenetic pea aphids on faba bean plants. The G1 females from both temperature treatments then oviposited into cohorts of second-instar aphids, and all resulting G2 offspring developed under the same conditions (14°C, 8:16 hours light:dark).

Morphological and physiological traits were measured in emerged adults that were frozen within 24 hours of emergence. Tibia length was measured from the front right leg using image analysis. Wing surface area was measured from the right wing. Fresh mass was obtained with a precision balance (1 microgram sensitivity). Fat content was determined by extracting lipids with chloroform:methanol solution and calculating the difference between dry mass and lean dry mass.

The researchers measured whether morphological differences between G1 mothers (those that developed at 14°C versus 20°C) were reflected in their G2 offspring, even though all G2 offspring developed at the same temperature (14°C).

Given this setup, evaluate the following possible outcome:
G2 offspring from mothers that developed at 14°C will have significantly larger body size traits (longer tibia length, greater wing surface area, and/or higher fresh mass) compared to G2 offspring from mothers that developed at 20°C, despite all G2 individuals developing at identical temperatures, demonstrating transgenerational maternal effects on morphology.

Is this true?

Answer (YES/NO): YES